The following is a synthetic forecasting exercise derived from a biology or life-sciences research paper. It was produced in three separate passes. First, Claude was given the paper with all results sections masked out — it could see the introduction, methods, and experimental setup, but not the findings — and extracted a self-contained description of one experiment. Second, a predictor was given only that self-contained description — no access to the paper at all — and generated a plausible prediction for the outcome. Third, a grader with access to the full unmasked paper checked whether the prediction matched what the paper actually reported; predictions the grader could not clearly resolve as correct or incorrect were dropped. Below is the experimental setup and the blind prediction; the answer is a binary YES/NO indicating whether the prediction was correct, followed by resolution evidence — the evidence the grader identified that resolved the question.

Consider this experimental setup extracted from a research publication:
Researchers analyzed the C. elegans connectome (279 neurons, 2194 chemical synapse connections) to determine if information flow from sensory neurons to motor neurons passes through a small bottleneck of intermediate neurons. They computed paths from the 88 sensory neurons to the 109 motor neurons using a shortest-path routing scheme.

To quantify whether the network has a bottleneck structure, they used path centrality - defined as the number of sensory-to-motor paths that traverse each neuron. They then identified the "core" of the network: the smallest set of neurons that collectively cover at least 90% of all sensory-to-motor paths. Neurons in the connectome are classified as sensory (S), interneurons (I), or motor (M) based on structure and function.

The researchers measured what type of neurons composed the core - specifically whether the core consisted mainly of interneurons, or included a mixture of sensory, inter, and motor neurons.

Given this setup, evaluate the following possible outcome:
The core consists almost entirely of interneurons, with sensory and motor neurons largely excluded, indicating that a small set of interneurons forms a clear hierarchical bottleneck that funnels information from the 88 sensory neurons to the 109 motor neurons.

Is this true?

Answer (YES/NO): YES